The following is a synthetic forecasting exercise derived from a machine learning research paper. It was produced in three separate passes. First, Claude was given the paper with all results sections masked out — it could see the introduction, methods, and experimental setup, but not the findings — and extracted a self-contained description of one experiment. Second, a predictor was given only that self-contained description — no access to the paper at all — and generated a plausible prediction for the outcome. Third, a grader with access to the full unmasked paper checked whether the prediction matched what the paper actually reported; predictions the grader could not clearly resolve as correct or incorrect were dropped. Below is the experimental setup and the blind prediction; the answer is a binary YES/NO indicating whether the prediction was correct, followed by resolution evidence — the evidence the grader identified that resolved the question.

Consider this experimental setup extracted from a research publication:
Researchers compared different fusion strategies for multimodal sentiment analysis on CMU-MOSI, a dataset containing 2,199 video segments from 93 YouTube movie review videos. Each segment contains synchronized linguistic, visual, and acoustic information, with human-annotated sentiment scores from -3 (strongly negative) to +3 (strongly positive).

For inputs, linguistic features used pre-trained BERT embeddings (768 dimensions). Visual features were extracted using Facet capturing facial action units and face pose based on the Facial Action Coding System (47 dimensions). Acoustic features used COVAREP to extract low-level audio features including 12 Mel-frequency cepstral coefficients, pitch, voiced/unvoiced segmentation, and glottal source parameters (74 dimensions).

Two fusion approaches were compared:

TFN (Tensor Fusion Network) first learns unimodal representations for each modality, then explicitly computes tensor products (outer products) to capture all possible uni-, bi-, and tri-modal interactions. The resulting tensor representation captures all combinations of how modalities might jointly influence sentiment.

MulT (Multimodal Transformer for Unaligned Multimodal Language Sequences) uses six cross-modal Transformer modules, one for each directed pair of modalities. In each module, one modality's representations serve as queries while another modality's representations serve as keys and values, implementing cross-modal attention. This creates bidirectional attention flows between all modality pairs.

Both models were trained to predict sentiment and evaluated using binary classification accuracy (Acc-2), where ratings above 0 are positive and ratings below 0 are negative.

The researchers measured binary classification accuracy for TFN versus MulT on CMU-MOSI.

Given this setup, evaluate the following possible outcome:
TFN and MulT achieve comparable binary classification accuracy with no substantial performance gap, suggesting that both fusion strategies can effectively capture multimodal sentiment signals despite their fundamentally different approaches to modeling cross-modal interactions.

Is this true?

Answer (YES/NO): NO